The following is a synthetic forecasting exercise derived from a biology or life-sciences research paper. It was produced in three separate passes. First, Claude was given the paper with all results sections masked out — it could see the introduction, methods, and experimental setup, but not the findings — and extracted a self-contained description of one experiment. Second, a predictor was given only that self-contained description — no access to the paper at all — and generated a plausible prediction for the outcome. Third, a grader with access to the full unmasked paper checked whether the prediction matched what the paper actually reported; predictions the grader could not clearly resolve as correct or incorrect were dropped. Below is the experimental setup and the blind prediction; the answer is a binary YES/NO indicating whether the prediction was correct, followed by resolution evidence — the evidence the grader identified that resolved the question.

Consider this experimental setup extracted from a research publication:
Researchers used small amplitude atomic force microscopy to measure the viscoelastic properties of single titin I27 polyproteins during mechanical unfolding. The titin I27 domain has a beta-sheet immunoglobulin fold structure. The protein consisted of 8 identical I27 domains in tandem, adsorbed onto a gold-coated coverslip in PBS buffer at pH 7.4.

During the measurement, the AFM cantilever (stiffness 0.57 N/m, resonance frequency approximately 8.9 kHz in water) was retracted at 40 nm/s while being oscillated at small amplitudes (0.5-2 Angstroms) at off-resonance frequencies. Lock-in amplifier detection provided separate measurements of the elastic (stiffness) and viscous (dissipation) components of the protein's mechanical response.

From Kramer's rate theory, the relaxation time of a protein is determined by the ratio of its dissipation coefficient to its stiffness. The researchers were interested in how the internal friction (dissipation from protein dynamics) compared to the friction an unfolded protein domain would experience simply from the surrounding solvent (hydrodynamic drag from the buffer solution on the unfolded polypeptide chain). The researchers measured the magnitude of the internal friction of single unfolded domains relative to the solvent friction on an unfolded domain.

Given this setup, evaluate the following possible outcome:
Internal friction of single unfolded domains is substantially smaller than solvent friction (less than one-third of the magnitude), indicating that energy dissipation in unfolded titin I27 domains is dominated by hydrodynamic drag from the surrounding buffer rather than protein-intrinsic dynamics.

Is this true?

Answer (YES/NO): NO